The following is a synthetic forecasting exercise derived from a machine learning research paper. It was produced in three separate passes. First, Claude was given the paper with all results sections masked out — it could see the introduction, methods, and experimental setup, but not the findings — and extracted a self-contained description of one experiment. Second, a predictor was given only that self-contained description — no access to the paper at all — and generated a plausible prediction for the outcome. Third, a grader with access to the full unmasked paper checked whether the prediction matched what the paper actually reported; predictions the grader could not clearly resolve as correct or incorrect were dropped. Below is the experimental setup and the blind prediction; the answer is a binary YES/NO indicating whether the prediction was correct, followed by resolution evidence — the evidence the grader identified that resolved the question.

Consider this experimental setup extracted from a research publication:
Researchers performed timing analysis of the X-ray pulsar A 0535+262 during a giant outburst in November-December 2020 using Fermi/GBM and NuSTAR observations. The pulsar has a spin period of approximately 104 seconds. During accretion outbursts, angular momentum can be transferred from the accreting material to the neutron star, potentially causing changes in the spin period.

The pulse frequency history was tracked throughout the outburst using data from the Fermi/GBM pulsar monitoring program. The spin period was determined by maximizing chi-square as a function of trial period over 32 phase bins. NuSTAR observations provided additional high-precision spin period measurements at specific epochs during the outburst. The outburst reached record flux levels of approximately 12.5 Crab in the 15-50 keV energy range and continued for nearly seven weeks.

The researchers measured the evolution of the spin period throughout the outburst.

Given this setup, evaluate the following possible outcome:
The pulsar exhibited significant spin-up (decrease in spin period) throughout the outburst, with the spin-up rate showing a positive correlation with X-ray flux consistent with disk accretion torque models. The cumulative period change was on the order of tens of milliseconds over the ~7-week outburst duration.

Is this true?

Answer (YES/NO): NO